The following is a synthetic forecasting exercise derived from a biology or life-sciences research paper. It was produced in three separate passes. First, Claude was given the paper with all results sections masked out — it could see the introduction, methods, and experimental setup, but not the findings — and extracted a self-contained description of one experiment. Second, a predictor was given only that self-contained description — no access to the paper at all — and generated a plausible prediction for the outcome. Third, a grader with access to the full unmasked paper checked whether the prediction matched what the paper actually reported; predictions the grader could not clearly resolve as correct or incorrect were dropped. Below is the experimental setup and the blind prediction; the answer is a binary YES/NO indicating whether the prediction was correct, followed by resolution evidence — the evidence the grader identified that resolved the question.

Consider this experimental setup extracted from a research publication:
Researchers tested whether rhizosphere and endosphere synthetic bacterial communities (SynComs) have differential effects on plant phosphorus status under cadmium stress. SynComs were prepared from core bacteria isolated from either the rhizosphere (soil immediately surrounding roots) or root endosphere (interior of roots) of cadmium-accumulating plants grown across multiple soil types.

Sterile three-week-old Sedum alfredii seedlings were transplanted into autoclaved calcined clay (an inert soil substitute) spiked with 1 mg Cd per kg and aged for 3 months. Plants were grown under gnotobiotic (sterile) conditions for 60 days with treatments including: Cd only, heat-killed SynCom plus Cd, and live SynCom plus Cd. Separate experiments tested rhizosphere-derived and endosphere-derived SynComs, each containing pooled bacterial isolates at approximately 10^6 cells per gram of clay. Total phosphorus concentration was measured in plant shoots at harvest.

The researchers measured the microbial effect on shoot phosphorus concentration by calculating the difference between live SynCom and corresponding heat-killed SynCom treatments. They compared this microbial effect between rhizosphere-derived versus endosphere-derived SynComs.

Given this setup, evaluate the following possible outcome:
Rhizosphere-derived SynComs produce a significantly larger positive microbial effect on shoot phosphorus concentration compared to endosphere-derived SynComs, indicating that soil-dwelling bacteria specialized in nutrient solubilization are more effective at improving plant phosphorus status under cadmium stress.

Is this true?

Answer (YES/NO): YES